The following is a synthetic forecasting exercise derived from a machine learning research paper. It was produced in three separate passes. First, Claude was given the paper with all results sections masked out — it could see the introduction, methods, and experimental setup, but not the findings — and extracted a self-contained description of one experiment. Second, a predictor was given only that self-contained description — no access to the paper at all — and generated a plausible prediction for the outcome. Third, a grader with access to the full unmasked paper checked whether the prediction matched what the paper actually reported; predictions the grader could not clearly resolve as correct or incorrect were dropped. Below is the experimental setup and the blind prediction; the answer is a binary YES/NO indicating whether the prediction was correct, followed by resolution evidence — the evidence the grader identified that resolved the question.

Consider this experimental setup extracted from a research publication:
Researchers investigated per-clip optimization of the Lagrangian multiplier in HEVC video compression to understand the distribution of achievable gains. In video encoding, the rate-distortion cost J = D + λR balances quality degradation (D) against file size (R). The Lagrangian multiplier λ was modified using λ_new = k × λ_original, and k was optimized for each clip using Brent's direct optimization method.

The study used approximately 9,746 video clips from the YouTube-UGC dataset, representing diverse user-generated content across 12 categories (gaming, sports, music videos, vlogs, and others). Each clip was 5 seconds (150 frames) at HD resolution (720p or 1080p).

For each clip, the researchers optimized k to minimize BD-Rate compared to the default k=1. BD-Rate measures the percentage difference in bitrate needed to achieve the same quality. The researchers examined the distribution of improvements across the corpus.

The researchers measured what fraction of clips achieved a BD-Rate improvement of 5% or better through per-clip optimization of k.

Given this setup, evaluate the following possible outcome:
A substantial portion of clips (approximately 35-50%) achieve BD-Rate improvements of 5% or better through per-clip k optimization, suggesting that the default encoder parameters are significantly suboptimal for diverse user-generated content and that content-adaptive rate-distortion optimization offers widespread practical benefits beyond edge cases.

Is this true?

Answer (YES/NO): NO